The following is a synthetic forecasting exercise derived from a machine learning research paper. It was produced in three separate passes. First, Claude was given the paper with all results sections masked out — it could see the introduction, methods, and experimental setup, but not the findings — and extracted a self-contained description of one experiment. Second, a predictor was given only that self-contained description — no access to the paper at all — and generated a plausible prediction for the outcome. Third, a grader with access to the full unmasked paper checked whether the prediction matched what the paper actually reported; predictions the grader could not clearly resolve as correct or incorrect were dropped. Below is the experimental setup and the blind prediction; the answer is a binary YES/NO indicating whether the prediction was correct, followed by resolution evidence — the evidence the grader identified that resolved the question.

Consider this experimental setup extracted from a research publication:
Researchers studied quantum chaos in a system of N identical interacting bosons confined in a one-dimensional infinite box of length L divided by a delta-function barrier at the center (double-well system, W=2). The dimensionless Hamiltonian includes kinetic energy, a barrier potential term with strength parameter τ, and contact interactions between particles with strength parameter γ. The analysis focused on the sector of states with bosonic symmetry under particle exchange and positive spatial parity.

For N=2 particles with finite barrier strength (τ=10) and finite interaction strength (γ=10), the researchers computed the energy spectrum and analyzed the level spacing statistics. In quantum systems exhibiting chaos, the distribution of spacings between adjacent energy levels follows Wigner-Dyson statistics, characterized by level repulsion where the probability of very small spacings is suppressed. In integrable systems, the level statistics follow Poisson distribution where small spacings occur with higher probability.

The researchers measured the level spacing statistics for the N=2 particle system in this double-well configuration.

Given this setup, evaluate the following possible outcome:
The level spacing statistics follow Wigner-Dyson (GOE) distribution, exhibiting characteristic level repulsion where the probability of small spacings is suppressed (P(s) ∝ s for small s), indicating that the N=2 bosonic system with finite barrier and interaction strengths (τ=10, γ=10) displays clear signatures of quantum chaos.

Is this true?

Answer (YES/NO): NO